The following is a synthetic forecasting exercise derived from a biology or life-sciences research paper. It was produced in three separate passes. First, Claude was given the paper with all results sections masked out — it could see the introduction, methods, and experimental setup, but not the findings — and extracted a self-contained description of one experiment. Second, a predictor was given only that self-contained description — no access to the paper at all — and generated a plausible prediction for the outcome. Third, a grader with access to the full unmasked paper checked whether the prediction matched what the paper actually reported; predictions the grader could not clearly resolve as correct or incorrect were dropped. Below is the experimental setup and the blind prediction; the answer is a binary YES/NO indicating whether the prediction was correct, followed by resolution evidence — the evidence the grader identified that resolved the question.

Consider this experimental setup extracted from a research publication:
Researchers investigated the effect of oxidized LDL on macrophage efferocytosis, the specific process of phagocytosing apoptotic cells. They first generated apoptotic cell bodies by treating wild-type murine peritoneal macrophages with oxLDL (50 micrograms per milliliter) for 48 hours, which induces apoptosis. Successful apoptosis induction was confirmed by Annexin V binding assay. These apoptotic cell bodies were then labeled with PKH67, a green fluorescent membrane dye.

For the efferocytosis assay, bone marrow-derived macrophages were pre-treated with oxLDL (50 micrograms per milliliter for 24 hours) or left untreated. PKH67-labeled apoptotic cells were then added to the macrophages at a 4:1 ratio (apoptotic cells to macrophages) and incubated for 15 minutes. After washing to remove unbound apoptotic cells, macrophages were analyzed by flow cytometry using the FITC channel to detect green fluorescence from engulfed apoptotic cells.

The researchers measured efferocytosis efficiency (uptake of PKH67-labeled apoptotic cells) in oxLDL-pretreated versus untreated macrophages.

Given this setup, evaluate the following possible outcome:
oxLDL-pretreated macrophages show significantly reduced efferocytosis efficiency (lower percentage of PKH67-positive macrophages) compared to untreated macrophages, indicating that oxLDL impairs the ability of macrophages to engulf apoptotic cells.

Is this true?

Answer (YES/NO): NO